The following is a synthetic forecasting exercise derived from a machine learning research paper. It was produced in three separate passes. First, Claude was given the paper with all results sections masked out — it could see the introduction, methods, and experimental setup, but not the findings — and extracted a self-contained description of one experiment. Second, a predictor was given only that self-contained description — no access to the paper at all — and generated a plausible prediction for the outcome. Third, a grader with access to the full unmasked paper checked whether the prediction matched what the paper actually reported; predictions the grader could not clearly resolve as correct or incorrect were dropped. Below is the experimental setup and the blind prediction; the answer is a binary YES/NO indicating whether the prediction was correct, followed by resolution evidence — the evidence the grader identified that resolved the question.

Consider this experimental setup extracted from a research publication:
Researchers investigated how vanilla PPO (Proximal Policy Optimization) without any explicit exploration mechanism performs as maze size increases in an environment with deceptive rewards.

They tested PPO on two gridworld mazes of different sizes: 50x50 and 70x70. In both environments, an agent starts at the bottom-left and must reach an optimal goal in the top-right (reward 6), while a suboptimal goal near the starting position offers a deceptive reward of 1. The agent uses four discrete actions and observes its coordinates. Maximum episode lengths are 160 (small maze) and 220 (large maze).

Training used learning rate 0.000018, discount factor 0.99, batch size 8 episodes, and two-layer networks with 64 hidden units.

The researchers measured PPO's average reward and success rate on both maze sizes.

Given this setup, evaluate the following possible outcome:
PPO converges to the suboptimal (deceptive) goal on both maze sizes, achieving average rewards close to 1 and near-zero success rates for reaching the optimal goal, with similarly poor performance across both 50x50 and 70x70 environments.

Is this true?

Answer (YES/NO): NO